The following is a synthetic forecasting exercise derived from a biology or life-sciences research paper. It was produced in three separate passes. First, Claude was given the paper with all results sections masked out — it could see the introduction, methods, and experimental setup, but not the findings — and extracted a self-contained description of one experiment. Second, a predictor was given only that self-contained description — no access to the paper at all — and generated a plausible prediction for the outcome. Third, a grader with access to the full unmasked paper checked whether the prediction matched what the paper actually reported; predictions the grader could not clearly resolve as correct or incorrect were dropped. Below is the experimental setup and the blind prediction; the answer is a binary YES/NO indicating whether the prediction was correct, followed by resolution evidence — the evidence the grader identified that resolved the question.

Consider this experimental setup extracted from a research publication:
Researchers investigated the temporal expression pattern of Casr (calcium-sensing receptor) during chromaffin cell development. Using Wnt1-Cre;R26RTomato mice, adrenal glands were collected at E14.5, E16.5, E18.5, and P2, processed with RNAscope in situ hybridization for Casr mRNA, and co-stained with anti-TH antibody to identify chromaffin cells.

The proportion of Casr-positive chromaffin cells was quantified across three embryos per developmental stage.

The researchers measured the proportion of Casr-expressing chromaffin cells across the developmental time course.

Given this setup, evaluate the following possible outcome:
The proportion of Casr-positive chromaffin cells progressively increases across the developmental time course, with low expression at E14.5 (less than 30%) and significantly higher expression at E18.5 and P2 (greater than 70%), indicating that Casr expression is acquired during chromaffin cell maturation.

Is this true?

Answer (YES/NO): NO